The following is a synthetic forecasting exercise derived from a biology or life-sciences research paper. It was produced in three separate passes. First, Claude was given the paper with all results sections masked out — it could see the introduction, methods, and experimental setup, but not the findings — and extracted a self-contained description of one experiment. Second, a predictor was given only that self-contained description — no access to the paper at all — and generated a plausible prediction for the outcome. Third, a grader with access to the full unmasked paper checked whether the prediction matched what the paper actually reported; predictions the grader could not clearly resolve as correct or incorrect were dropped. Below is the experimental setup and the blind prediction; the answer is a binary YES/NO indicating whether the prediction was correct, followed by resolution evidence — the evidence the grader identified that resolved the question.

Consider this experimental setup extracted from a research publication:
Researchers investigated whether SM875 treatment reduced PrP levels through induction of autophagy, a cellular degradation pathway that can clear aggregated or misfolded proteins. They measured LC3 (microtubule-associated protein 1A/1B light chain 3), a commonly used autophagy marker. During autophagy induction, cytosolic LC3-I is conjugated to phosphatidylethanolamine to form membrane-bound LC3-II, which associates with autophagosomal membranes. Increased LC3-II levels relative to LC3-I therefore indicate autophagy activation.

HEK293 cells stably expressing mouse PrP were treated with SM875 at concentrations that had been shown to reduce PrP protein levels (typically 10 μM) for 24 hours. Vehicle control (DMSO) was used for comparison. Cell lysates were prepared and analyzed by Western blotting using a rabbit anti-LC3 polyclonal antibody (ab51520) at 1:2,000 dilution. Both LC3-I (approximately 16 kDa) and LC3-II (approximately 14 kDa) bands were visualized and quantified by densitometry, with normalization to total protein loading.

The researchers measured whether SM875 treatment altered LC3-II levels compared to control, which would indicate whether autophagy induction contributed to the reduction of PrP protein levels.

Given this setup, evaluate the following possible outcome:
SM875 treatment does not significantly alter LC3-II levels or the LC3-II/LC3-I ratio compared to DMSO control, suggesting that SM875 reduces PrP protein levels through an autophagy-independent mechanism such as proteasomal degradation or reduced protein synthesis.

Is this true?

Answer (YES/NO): NO